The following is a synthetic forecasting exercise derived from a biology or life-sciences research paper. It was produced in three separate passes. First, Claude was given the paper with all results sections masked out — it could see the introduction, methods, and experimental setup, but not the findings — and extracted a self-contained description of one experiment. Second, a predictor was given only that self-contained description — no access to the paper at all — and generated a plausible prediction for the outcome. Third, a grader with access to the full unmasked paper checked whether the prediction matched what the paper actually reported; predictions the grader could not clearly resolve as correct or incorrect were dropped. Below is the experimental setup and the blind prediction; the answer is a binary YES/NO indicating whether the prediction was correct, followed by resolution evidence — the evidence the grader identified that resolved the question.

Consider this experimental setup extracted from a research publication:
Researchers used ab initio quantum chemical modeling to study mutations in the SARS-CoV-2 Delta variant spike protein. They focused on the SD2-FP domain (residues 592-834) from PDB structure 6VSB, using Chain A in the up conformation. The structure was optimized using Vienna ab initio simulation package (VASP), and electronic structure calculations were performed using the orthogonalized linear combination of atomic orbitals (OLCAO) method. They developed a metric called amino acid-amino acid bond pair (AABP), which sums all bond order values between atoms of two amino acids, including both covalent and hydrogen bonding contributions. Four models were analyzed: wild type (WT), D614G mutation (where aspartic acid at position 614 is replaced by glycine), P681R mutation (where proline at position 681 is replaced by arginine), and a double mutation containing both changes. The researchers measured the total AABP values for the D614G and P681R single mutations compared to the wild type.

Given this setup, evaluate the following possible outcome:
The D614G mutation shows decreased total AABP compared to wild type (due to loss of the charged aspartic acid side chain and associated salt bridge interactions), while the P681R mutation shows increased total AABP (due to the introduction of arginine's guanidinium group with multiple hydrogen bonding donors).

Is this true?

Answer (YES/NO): NO